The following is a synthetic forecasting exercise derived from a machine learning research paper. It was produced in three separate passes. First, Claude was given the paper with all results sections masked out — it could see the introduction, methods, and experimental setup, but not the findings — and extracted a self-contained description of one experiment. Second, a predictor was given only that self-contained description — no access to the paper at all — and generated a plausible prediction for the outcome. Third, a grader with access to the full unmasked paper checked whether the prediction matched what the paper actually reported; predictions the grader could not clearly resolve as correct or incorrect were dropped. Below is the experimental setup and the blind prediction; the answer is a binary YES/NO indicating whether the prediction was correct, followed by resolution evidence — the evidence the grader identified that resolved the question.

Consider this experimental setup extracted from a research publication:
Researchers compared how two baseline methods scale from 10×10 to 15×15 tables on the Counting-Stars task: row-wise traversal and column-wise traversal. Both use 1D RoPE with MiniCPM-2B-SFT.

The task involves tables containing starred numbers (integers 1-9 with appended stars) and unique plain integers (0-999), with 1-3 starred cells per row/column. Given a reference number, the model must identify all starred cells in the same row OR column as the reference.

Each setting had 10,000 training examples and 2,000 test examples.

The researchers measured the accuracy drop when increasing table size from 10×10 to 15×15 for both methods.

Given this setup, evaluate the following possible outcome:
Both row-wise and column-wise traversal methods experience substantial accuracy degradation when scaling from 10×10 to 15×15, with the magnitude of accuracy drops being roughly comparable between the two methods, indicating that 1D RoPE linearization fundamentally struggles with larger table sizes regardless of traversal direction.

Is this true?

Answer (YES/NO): NO